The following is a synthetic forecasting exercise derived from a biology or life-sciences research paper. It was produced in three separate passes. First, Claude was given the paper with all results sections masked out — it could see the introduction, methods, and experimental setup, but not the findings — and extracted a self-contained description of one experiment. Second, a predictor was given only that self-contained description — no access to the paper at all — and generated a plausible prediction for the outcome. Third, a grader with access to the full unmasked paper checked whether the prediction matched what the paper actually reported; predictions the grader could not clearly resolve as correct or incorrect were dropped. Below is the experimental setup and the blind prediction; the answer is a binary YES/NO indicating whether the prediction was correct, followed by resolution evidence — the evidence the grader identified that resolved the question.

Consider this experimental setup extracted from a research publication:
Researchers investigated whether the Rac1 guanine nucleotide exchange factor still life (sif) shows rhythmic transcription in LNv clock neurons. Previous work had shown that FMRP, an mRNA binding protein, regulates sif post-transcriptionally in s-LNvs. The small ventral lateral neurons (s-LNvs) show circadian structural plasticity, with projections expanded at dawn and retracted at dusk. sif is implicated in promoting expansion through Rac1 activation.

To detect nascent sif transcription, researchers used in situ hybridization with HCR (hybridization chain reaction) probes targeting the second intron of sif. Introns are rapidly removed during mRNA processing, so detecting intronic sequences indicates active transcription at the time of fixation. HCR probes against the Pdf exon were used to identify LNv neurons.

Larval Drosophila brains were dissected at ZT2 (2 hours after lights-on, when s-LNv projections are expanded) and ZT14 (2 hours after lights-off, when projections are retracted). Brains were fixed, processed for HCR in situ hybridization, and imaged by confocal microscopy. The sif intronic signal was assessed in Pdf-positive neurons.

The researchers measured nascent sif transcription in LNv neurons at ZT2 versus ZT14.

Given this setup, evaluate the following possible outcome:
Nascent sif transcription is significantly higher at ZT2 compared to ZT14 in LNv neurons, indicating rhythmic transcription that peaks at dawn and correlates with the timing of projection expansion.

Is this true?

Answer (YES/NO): YES